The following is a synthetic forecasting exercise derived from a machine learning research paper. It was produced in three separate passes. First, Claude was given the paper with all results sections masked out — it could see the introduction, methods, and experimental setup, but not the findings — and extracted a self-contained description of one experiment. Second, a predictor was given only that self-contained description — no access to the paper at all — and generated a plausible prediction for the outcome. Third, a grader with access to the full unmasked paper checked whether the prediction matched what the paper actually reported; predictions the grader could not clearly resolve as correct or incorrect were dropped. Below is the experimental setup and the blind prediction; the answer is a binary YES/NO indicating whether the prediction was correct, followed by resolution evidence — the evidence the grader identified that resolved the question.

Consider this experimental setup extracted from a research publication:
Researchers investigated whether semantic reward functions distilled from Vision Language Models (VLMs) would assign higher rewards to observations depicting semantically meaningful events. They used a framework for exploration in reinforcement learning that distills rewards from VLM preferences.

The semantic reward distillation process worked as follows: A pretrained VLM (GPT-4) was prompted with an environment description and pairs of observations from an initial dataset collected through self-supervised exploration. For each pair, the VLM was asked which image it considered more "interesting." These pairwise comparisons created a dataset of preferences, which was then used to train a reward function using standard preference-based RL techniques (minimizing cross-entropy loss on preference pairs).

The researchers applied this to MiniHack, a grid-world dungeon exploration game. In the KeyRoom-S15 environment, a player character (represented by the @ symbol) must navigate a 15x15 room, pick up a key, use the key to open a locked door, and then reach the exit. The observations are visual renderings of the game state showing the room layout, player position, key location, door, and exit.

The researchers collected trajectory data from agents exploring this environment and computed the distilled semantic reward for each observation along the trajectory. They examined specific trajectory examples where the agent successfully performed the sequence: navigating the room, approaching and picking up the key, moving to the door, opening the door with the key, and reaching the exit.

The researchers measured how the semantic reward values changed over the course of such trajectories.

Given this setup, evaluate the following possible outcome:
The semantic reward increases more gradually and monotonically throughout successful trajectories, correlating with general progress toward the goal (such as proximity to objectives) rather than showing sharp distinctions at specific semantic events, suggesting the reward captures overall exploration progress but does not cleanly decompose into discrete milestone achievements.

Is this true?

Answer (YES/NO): NO